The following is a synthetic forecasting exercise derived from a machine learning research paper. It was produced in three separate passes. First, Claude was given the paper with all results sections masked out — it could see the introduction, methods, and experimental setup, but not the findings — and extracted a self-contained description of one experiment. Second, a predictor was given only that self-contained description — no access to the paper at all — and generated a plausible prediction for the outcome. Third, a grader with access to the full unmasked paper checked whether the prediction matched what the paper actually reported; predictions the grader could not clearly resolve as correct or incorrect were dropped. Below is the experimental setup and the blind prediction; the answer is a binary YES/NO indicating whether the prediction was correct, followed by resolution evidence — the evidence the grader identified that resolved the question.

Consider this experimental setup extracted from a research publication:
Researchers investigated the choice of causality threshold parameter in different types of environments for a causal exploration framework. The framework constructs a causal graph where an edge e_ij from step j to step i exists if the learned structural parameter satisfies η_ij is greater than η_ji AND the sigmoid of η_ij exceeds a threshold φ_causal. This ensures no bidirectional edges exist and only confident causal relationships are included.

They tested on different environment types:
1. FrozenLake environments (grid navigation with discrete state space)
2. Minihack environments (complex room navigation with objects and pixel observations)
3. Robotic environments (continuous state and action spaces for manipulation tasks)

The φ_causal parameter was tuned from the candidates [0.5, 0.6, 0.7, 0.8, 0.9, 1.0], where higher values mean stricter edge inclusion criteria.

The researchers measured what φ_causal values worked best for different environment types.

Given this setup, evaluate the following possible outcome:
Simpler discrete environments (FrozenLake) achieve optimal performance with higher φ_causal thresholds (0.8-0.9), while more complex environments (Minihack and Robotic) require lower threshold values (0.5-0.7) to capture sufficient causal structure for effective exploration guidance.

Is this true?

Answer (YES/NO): NO